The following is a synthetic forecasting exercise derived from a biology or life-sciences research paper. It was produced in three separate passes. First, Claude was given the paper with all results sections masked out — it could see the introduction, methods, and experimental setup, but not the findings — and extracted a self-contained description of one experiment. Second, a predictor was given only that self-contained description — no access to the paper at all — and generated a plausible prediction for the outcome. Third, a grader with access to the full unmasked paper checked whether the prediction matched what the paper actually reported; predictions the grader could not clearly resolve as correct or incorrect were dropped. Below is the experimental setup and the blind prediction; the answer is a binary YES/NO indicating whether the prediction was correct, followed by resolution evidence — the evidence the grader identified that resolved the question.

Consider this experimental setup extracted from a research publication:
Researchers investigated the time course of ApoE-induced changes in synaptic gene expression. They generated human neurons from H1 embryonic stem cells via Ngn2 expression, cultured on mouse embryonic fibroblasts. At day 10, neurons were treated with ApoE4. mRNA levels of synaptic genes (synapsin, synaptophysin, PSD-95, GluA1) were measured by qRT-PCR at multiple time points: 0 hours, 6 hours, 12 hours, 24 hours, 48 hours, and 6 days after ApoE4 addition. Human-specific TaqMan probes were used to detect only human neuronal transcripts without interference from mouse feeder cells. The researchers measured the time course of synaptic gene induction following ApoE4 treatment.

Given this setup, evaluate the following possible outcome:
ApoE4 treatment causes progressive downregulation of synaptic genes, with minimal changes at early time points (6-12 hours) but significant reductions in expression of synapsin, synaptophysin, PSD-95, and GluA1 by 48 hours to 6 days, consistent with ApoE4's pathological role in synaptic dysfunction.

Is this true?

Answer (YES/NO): NO